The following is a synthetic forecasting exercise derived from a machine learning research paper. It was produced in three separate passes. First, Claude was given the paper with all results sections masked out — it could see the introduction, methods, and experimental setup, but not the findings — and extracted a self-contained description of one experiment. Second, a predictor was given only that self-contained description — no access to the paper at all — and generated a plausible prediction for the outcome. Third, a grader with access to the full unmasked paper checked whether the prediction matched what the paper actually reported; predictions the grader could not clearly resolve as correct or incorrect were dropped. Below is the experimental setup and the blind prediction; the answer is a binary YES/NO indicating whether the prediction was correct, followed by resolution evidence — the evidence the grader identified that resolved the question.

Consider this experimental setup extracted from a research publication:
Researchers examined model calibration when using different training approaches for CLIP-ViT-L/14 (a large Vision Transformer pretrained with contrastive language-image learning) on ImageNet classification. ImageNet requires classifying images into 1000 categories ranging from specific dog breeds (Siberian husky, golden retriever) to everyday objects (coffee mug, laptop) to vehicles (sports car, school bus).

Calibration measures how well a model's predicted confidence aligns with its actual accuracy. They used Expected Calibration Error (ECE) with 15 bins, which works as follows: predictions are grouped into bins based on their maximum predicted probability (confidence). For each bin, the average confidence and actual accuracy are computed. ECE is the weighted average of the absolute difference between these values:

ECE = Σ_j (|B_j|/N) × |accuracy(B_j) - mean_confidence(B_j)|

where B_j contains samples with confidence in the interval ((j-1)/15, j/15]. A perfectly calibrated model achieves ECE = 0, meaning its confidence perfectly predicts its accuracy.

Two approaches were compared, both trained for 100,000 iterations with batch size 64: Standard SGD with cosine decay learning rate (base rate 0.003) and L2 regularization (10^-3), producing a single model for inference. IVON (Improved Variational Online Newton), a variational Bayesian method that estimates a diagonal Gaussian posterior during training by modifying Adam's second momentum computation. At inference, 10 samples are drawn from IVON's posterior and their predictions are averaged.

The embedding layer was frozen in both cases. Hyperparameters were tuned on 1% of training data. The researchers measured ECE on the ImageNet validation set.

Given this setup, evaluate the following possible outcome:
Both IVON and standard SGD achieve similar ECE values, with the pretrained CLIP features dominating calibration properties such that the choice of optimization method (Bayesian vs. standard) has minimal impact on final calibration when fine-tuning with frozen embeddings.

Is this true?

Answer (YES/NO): NO